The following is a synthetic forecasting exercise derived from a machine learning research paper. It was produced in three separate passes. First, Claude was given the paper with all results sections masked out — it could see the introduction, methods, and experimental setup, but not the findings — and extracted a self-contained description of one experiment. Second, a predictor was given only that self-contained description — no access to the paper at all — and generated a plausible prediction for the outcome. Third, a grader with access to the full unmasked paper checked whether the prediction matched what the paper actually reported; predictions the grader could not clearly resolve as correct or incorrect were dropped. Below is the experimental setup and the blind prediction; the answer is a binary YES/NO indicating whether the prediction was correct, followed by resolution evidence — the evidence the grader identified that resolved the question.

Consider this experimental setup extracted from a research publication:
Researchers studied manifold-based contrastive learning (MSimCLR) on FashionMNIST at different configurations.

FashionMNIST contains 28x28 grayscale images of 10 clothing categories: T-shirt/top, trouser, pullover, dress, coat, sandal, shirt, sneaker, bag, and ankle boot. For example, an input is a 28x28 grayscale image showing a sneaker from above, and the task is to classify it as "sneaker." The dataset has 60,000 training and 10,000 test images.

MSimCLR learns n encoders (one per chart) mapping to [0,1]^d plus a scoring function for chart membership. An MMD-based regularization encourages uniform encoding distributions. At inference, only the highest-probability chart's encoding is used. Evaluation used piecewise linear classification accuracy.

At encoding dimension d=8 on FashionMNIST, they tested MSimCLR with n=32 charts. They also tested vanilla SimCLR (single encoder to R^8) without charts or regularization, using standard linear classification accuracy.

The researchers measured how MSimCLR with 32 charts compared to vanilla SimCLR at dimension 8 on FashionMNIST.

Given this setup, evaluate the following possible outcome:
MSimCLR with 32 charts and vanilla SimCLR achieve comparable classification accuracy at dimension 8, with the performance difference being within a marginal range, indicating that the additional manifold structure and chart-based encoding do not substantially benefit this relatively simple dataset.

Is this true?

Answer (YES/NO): NO